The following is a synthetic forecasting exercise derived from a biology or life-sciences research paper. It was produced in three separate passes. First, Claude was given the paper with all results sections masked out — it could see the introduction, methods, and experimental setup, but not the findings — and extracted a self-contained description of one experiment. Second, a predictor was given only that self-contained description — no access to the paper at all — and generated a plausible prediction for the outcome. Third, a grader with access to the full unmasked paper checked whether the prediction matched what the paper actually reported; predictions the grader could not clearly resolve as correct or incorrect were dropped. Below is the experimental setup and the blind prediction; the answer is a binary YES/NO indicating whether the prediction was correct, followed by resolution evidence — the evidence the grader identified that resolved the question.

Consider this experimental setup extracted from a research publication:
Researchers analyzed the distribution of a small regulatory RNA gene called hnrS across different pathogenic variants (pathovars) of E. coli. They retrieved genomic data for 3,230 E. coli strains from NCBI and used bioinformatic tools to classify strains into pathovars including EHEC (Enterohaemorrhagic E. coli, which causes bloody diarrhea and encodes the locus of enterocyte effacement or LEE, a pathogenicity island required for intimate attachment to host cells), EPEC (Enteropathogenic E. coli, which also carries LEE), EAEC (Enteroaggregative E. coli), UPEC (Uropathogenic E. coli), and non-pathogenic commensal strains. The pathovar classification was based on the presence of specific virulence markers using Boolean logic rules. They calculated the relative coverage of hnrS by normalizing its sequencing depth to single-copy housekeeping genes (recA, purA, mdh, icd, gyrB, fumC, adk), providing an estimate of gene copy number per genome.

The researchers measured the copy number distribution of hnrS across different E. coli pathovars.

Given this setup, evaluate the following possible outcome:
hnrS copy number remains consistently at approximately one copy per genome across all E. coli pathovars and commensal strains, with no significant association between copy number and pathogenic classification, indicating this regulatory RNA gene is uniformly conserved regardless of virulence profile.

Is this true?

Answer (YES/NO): NO